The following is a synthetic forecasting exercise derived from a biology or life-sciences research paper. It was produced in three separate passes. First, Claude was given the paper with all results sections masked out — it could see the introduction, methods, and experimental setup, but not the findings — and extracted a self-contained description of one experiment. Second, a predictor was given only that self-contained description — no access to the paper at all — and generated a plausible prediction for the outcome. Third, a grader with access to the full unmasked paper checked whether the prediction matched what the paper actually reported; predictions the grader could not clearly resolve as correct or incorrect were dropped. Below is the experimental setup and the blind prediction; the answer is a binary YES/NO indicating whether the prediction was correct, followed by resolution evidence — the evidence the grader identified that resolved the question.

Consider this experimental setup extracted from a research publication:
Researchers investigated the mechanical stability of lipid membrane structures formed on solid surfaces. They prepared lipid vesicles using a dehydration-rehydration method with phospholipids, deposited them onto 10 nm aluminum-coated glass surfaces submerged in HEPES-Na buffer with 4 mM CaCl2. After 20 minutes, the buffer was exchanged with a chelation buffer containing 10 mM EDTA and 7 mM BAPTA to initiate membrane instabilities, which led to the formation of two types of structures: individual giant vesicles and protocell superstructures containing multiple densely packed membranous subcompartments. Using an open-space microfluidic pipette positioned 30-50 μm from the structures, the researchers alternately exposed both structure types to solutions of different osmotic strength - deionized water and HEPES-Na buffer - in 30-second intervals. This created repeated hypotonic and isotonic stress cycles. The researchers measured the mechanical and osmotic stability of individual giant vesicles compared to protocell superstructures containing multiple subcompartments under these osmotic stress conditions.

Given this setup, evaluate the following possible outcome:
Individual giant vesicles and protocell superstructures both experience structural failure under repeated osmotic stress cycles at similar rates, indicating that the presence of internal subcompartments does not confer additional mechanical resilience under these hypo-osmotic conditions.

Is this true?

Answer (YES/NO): NO